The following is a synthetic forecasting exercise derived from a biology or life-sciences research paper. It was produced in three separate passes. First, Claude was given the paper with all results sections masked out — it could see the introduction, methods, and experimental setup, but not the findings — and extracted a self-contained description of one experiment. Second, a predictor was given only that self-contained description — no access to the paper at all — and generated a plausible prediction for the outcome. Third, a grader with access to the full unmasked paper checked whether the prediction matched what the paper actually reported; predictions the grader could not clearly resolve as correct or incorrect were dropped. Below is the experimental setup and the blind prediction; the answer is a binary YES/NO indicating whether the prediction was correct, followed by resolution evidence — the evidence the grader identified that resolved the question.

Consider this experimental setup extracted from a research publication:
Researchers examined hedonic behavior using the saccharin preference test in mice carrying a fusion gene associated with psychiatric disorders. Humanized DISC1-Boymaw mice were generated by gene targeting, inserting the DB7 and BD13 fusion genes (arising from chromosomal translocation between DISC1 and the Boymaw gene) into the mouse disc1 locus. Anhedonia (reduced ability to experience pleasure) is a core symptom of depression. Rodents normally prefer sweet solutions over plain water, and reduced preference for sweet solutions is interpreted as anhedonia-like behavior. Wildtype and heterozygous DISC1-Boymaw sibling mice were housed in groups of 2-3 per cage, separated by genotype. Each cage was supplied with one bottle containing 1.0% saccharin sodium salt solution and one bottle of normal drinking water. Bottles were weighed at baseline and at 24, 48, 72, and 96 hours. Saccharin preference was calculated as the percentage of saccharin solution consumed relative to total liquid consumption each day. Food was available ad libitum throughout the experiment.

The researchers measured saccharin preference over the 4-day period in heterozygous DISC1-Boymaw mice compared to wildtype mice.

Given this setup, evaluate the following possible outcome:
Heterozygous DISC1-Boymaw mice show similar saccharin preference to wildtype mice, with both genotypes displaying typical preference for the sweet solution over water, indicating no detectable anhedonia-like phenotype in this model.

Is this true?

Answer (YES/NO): NO